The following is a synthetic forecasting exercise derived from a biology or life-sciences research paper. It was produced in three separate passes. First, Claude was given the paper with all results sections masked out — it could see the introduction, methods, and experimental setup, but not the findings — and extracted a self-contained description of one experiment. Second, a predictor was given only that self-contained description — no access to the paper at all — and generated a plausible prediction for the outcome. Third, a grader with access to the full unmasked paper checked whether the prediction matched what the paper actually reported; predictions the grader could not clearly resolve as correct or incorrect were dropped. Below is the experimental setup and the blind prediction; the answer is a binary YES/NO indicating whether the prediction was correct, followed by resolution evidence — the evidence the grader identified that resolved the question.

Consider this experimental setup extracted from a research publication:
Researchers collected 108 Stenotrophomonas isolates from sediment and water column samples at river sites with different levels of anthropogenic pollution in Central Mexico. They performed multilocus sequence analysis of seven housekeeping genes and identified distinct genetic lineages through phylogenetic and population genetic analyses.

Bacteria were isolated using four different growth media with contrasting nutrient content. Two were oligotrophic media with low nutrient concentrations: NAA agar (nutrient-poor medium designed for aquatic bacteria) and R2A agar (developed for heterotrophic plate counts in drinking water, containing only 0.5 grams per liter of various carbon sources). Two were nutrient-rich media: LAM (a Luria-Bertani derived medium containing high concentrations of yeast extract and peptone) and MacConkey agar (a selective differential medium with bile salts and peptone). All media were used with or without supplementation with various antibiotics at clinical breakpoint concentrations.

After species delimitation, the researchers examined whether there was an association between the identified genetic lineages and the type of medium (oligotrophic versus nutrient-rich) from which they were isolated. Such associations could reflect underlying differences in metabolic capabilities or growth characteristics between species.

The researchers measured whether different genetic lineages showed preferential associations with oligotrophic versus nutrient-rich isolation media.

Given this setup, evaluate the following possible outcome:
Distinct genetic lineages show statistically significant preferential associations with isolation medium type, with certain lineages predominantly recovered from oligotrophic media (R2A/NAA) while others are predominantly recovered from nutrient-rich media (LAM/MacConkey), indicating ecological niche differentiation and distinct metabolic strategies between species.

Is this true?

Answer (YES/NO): YES